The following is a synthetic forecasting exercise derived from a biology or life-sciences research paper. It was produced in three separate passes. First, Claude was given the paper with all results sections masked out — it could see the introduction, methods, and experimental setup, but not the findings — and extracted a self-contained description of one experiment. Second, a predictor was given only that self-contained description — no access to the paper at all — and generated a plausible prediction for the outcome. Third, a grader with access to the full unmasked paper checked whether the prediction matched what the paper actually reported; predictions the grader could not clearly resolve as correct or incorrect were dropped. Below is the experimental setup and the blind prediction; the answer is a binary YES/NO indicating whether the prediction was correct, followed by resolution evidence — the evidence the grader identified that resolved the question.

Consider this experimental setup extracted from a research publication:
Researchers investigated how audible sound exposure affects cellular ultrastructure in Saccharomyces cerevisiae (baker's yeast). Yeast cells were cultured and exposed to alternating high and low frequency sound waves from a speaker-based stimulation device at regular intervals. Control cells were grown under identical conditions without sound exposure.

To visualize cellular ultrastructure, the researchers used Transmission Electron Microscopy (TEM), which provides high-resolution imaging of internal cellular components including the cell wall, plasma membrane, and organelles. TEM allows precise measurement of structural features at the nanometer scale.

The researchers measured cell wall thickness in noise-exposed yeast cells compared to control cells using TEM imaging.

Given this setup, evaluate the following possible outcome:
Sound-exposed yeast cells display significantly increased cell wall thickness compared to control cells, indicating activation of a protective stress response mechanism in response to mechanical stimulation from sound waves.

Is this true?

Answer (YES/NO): YES